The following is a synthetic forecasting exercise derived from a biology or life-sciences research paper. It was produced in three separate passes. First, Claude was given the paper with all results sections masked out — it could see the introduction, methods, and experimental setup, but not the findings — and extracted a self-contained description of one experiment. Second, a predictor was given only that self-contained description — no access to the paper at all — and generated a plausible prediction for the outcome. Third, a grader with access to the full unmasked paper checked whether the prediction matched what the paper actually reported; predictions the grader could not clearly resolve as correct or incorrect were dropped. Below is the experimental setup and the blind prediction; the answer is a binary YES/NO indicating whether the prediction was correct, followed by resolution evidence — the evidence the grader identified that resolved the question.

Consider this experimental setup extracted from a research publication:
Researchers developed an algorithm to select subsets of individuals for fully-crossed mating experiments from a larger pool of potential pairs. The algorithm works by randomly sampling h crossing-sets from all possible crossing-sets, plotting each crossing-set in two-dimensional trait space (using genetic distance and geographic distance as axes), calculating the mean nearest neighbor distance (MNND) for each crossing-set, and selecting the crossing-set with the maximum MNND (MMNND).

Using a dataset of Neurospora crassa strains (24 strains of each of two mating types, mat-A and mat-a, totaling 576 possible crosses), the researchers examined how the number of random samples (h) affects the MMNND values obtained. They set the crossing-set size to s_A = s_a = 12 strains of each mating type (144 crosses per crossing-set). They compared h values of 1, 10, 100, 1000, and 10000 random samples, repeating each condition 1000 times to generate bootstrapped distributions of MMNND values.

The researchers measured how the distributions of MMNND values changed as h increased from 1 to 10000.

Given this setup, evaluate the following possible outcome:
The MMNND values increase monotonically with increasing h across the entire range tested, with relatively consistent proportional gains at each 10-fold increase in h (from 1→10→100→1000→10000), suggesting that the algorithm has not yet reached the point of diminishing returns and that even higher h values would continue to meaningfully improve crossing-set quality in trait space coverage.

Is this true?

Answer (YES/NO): NO